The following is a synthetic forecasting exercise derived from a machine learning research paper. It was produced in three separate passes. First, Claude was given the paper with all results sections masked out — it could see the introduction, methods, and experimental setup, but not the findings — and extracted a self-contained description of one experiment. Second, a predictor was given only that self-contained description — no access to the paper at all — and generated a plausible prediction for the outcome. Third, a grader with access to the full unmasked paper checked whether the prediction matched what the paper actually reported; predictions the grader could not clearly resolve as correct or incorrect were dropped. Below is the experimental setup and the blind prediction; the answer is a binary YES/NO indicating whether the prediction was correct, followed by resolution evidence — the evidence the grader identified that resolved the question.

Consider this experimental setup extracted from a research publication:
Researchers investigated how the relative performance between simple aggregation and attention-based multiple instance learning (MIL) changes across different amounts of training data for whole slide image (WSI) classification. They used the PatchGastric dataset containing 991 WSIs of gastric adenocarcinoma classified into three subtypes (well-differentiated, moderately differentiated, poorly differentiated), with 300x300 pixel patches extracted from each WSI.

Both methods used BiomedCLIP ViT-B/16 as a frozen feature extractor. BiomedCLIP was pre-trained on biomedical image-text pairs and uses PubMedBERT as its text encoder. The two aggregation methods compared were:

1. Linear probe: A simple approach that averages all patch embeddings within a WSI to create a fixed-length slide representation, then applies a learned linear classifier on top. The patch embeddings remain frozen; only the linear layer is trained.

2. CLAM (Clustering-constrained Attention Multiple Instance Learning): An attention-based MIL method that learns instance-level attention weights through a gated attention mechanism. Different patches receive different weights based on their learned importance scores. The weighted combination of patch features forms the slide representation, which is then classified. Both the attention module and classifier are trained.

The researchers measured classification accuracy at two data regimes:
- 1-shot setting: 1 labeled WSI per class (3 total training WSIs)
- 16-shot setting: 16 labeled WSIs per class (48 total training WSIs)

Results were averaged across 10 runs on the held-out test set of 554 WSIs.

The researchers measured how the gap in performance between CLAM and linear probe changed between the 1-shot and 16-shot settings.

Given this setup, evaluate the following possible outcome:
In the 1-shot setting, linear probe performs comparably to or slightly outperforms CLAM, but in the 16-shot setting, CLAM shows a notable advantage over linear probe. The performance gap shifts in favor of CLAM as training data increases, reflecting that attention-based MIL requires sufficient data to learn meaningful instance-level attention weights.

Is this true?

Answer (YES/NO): NO